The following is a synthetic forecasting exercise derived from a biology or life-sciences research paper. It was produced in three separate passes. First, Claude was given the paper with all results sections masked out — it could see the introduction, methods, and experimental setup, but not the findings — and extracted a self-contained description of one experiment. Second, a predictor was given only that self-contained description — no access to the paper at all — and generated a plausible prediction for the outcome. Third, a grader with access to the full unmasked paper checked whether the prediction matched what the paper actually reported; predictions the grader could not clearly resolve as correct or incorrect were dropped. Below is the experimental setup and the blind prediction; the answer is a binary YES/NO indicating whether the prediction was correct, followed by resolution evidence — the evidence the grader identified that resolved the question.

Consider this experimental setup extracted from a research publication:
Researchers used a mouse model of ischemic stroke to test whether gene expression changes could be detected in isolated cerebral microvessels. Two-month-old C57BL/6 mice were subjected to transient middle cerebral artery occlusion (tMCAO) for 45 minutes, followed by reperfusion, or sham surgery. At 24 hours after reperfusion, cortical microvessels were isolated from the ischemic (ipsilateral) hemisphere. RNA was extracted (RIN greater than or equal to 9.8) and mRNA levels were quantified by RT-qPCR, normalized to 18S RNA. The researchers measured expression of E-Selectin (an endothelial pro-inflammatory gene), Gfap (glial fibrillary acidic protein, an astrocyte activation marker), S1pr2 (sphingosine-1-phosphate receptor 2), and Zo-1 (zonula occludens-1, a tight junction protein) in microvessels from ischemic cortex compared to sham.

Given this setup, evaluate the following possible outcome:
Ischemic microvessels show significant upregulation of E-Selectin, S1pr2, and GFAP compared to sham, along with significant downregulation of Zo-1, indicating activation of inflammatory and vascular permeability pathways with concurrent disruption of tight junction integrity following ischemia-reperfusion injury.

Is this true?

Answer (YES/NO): NO